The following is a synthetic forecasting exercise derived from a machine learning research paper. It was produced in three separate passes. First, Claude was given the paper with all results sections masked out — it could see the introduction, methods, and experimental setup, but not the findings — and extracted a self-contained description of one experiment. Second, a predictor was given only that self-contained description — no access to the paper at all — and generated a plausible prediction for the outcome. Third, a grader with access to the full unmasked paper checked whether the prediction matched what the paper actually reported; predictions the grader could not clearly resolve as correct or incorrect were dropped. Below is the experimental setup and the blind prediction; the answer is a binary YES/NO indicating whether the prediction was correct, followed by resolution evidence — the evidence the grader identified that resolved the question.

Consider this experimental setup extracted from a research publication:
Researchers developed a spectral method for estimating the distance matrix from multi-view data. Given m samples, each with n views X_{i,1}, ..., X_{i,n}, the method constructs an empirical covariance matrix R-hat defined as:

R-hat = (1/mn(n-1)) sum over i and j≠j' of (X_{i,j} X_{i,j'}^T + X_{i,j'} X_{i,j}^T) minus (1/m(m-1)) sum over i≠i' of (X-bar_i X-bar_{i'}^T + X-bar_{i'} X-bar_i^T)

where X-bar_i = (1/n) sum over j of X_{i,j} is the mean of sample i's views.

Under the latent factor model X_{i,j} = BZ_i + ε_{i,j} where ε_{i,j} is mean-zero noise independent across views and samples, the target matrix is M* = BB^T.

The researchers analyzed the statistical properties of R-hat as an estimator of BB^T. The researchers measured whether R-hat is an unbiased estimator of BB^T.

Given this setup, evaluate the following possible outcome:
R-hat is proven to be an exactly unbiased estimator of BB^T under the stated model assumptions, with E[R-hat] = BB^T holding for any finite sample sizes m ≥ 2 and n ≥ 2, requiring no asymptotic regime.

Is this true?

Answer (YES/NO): YES